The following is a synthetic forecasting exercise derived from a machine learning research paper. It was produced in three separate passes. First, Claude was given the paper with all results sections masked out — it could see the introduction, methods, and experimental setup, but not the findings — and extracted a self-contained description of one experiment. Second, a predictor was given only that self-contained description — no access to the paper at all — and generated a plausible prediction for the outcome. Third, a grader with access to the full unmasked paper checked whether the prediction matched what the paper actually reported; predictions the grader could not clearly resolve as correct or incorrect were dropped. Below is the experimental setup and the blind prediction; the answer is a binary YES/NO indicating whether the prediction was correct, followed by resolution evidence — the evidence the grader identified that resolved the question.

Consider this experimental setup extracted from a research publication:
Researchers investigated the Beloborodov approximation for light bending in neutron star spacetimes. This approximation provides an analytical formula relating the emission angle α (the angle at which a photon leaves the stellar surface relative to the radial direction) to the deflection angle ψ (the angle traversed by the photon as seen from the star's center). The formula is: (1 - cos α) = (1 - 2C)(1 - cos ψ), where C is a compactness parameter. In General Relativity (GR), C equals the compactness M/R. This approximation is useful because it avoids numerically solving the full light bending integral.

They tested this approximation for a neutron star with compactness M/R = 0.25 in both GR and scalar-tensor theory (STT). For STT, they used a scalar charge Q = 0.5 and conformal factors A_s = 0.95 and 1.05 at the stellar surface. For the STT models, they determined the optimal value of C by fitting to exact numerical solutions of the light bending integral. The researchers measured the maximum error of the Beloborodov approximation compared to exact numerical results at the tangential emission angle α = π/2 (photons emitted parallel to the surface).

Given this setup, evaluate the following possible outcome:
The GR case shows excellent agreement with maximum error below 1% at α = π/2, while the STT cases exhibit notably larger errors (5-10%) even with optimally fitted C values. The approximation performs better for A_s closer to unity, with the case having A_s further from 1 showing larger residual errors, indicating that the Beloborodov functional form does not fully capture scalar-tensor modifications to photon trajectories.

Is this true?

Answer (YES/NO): NO